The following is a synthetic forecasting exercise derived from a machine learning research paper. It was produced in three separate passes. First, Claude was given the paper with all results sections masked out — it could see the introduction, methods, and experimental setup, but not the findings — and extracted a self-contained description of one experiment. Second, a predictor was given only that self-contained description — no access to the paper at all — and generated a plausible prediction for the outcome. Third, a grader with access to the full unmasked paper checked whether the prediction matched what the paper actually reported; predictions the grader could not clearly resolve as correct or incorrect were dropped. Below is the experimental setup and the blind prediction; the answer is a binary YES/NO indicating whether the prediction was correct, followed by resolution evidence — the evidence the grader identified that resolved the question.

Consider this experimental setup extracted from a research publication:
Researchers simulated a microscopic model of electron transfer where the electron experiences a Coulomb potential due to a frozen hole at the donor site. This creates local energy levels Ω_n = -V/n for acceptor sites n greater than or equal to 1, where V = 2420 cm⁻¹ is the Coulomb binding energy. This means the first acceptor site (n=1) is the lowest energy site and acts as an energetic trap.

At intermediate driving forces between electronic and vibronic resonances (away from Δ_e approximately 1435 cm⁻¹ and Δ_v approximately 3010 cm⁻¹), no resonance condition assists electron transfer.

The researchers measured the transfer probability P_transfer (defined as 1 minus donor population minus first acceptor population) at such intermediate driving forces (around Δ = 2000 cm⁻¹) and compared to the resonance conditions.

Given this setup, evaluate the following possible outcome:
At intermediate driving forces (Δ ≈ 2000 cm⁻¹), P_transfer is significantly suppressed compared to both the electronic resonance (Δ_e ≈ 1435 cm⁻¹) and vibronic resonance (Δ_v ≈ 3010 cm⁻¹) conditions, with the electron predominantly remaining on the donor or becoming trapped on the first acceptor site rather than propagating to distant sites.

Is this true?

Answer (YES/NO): YES